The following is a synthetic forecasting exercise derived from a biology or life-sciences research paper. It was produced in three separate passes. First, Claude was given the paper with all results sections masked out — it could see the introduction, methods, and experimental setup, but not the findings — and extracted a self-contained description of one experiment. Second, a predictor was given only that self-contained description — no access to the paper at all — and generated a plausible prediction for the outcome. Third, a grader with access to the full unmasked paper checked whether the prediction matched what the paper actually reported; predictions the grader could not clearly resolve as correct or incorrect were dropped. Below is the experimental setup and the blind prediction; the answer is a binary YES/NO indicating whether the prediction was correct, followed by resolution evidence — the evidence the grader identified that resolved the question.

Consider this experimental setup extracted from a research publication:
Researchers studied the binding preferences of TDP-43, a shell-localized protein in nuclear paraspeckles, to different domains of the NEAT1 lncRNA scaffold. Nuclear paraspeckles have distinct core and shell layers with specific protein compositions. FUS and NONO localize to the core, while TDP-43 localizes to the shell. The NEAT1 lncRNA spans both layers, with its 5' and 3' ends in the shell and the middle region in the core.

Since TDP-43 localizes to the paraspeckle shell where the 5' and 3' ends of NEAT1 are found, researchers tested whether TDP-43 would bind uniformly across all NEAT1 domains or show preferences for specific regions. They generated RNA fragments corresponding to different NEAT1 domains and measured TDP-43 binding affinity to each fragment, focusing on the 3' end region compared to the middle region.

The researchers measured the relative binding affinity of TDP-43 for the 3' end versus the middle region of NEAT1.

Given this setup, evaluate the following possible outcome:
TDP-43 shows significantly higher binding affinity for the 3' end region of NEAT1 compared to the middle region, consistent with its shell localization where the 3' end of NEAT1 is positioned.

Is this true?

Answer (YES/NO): YES